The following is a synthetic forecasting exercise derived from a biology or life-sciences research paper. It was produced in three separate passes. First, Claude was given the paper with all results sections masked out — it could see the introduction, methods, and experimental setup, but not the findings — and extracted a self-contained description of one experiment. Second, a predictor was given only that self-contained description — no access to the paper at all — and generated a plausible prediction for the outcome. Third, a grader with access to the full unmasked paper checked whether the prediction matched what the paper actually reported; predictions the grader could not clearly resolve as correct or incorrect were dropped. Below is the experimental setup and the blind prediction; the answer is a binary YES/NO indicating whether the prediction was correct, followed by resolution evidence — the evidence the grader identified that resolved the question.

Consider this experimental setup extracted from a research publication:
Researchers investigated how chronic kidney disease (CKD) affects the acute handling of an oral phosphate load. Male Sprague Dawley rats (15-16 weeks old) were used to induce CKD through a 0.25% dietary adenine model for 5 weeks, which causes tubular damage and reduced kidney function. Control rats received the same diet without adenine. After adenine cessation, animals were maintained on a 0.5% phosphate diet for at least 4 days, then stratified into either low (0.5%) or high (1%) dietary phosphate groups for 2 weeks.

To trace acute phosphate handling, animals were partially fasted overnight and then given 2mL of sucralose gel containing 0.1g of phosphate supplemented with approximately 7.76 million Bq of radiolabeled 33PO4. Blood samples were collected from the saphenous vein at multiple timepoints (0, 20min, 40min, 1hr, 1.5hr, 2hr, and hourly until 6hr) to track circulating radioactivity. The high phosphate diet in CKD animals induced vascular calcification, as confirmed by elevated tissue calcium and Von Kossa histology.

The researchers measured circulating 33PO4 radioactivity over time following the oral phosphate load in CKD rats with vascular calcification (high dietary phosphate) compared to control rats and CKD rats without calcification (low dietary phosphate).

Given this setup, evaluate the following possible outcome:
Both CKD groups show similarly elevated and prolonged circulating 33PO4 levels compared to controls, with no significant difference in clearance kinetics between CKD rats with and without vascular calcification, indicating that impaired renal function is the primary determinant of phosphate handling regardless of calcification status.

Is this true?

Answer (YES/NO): NO